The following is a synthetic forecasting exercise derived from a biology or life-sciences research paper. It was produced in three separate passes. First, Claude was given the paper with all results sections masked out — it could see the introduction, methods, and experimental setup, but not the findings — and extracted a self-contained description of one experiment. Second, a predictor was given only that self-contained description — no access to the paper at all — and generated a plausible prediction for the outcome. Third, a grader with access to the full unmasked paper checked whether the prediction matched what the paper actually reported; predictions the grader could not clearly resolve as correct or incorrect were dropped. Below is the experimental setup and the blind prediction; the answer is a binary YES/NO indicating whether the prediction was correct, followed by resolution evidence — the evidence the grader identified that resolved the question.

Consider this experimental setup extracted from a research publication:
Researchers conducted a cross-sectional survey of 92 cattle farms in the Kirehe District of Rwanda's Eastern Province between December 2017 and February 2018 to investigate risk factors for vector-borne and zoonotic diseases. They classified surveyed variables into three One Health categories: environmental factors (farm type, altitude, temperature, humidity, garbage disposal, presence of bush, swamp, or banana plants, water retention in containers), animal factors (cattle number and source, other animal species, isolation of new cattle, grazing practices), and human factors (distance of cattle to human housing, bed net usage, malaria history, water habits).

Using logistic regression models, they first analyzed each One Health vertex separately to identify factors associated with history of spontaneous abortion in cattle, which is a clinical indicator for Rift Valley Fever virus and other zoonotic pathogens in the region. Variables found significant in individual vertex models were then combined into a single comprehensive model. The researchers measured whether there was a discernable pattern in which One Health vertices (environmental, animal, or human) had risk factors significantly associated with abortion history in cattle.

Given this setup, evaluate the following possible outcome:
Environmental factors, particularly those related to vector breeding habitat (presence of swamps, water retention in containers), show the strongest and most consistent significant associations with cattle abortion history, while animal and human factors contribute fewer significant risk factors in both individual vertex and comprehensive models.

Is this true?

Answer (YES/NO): NO